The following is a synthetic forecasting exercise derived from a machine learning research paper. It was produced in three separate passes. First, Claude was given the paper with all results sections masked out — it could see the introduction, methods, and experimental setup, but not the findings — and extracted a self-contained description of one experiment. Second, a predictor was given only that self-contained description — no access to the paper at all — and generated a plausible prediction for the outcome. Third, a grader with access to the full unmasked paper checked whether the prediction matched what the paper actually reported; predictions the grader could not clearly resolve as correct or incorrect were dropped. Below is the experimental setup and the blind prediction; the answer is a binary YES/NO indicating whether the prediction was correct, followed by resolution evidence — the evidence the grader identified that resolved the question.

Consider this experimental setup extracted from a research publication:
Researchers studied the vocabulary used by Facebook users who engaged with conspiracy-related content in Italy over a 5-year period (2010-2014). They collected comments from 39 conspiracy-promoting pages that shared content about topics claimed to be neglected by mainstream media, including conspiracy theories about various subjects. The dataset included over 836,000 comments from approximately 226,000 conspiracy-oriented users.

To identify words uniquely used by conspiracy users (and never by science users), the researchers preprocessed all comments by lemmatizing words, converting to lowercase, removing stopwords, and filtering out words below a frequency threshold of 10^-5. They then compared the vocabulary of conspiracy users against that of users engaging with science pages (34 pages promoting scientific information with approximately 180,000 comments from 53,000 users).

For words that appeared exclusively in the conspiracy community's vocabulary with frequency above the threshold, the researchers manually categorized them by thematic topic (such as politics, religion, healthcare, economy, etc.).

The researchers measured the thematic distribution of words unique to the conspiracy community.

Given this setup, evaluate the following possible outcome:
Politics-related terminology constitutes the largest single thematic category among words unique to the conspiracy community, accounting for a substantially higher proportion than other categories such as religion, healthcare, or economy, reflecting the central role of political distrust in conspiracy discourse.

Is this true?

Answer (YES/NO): NO